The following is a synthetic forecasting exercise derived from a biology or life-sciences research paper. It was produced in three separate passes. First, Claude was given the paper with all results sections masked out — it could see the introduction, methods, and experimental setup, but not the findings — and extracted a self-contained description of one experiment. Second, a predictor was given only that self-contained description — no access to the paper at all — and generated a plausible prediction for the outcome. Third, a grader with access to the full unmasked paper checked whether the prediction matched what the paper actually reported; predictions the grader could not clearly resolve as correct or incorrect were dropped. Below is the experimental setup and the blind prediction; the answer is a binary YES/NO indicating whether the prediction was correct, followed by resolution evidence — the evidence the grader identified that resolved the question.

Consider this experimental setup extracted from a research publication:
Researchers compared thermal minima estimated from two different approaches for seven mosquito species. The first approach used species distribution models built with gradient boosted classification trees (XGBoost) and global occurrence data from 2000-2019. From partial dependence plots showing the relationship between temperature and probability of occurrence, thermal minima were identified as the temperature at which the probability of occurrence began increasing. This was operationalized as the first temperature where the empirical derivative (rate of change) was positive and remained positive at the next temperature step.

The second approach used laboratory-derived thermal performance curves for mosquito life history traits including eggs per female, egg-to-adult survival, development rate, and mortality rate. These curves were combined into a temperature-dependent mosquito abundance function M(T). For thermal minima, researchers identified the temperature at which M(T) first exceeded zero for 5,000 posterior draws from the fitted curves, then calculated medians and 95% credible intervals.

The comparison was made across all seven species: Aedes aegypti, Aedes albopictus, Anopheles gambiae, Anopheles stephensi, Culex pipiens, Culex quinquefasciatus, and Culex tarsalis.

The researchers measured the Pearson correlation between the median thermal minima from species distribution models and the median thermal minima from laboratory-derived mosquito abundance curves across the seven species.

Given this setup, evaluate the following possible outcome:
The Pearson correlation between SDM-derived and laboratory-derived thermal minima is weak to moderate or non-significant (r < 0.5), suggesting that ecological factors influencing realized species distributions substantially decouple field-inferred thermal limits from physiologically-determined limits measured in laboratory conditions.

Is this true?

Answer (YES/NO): NO